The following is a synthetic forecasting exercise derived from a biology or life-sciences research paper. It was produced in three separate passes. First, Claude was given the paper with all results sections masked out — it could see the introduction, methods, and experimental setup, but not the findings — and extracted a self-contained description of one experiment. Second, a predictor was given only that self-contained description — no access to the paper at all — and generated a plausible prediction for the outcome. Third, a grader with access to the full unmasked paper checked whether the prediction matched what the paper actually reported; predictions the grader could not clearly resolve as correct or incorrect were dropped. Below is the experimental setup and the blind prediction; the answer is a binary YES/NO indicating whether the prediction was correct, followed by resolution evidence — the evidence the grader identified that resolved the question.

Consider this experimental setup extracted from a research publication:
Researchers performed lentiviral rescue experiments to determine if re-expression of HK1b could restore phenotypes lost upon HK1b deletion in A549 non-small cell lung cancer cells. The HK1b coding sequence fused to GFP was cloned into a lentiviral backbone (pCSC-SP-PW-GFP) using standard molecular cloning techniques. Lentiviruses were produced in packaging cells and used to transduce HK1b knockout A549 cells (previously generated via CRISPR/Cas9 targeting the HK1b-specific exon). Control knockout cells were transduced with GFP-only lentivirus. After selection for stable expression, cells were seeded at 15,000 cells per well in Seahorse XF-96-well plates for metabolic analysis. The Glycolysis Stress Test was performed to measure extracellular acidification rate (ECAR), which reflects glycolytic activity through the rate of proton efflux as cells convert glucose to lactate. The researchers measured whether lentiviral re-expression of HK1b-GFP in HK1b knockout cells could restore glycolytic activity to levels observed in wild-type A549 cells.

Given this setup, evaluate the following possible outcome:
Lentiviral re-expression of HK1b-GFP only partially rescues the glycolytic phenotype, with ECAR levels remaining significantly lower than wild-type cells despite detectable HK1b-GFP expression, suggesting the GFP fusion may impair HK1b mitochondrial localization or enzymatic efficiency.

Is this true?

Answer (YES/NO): NO